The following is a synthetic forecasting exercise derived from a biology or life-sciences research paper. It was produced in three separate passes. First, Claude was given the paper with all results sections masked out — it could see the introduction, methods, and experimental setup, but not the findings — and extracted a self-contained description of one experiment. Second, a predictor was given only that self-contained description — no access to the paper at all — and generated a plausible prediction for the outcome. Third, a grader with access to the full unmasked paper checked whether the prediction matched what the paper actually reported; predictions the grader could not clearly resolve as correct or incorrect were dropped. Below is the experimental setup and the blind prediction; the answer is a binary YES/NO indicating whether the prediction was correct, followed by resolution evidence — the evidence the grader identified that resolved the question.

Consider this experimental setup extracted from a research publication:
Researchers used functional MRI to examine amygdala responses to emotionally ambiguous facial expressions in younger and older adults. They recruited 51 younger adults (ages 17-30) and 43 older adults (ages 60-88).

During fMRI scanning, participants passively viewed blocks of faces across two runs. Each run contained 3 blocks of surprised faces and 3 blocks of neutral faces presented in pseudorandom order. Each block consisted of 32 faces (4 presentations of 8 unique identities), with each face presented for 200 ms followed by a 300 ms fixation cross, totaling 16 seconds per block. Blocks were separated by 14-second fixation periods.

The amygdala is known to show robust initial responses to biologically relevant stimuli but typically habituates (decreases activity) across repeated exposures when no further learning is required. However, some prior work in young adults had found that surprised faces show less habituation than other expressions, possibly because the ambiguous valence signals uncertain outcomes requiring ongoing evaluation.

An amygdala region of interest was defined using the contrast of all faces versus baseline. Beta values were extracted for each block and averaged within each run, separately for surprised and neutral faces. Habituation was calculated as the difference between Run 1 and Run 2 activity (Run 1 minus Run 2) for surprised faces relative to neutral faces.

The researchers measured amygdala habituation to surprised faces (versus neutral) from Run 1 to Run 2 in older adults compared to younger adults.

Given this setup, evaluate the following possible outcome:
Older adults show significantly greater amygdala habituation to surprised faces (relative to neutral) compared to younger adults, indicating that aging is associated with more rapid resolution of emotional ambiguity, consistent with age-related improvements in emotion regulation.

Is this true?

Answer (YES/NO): NO